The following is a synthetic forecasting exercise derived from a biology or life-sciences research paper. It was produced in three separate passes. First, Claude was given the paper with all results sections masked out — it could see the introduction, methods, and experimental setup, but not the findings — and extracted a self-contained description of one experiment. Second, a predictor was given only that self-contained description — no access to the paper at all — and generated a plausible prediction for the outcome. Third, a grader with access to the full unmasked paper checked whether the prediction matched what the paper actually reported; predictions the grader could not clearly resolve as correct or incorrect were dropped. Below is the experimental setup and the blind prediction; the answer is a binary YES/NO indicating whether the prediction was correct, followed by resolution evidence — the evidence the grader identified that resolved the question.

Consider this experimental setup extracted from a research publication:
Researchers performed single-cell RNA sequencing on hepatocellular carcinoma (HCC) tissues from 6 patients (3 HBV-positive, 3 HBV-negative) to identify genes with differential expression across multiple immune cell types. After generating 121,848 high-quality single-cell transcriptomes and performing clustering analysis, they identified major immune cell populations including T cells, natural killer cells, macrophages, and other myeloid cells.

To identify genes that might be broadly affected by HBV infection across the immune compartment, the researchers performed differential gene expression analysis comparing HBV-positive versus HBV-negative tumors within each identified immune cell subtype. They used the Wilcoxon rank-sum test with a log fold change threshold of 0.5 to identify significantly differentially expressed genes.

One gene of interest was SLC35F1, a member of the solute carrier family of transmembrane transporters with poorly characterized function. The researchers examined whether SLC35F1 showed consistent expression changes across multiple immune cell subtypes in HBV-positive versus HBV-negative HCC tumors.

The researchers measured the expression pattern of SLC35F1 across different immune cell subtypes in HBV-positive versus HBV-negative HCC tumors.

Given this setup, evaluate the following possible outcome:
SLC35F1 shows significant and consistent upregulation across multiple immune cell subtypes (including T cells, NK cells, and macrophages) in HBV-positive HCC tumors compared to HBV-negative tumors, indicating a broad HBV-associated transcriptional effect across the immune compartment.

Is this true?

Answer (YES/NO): YES